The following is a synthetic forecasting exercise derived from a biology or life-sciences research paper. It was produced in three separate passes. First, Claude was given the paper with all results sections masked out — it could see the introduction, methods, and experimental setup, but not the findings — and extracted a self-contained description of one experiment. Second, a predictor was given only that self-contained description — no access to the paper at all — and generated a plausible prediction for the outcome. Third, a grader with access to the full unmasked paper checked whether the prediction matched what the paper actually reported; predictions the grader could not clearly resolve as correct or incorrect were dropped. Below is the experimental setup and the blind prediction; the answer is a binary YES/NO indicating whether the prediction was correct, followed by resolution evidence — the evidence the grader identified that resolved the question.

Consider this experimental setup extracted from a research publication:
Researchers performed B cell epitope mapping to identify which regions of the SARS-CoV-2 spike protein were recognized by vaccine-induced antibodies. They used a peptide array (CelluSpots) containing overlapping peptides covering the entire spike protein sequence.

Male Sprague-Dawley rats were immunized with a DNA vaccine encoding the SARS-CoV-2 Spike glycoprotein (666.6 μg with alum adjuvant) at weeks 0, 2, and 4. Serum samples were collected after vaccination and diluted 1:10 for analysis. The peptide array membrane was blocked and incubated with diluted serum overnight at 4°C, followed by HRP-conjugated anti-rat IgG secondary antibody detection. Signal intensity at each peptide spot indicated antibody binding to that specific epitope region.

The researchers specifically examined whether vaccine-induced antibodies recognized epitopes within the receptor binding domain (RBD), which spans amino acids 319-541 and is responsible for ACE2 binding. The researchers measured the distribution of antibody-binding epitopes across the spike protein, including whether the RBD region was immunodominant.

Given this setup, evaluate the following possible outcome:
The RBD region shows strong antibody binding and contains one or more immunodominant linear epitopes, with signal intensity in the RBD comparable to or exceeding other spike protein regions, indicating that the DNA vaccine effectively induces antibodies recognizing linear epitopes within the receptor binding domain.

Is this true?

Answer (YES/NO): YES